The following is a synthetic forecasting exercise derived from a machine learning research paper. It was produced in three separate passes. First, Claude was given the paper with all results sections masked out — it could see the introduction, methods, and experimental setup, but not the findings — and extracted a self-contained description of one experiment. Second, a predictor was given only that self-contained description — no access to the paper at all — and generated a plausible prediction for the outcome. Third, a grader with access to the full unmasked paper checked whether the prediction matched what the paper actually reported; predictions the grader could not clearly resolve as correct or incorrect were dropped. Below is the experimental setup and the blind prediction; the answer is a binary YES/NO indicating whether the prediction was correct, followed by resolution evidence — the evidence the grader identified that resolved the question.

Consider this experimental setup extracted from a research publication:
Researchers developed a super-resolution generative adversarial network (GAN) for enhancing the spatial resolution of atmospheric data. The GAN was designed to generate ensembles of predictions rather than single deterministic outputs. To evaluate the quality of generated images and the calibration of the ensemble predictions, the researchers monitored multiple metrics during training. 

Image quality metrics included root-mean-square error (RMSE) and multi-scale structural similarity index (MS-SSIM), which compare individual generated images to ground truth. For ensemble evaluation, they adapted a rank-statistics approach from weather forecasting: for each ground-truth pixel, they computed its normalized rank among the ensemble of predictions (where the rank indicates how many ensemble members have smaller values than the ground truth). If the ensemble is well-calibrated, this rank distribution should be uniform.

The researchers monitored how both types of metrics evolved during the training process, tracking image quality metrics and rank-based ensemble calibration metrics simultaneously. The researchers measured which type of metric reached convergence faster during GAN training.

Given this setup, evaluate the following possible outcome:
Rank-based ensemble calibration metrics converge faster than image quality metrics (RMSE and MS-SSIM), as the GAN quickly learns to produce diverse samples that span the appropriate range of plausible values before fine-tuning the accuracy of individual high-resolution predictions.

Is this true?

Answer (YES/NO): NO